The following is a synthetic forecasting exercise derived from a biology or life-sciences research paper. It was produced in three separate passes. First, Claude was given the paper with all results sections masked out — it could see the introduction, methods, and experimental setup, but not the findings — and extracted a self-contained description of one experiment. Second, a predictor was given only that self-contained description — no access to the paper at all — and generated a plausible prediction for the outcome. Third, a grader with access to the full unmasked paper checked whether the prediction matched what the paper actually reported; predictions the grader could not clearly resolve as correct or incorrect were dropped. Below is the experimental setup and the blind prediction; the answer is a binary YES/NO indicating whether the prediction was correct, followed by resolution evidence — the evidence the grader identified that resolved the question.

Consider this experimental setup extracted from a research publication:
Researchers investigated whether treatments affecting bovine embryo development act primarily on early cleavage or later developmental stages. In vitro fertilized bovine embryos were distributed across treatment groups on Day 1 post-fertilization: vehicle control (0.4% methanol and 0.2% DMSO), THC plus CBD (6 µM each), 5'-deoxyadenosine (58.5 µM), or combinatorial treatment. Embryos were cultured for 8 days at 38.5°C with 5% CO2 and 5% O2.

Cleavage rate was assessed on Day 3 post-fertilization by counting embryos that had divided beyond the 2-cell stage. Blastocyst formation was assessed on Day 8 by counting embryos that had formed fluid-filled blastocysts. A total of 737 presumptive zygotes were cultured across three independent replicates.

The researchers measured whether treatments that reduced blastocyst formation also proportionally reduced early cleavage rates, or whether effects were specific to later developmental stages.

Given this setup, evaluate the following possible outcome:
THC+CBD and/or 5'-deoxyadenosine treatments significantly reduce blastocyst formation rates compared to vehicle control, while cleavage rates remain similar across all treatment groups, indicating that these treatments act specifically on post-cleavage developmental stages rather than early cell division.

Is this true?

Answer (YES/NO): NO